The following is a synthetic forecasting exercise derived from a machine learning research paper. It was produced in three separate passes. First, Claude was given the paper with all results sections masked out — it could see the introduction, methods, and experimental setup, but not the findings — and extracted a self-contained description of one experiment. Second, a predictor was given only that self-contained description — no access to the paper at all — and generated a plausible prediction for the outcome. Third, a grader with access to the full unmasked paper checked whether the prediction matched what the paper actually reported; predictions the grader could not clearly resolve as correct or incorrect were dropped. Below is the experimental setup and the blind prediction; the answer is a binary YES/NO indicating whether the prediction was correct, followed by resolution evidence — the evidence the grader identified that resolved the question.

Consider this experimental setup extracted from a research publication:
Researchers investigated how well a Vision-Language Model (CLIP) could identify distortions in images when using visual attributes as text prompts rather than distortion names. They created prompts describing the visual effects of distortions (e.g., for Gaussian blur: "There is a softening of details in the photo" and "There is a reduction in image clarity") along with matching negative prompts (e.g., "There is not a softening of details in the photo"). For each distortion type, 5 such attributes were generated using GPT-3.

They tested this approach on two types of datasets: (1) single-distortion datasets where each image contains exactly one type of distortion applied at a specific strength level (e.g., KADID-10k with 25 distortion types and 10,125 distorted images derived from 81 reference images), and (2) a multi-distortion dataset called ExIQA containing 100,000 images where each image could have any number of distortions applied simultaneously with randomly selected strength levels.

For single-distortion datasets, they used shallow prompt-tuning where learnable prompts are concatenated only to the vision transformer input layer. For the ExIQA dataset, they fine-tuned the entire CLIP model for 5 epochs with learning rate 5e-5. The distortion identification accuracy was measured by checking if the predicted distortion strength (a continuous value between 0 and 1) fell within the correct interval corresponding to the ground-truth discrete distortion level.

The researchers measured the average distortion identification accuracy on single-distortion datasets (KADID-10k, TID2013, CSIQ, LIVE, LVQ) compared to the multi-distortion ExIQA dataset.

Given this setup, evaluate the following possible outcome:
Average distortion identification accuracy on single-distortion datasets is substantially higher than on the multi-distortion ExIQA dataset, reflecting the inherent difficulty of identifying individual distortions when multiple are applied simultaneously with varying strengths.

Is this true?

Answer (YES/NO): YES